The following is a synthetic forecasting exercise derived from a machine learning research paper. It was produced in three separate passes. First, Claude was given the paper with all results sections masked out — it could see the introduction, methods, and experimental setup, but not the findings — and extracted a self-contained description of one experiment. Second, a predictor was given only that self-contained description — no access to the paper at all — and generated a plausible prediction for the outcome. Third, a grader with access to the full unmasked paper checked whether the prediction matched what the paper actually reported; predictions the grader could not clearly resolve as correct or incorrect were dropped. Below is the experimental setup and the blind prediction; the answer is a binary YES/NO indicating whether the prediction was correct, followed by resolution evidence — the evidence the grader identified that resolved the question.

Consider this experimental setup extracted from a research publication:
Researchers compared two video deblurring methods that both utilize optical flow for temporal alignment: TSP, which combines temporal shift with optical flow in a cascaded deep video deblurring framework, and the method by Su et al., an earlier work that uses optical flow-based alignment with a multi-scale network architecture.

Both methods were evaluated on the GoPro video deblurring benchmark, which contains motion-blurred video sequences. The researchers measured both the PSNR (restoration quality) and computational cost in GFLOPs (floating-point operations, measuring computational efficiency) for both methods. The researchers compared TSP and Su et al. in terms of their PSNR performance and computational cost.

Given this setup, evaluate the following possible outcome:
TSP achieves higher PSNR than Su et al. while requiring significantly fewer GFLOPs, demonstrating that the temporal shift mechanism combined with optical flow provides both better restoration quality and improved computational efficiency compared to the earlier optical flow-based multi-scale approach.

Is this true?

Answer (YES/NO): NO